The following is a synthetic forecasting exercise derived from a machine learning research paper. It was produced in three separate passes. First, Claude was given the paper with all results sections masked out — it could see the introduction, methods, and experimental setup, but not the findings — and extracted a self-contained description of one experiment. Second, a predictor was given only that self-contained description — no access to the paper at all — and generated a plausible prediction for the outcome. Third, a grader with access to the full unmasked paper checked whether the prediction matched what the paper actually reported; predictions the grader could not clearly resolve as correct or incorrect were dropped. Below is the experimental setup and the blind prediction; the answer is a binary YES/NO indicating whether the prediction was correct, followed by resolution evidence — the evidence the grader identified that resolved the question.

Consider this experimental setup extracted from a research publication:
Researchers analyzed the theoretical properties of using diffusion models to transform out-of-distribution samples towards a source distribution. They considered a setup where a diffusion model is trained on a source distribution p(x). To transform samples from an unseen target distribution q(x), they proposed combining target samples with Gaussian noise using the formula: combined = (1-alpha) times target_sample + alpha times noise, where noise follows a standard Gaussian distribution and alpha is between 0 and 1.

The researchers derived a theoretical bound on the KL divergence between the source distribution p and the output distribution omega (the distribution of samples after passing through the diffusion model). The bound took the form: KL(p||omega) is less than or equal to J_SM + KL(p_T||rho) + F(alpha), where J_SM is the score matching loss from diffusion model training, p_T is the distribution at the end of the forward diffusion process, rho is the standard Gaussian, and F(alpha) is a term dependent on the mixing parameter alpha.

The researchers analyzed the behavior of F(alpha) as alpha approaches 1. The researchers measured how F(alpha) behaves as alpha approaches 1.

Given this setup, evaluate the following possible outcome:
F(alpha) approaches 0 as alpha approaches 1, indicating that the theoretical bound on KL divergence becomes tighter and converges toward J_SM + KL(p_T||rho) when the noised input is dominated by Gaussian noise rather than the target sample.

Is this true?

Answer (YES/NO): YES